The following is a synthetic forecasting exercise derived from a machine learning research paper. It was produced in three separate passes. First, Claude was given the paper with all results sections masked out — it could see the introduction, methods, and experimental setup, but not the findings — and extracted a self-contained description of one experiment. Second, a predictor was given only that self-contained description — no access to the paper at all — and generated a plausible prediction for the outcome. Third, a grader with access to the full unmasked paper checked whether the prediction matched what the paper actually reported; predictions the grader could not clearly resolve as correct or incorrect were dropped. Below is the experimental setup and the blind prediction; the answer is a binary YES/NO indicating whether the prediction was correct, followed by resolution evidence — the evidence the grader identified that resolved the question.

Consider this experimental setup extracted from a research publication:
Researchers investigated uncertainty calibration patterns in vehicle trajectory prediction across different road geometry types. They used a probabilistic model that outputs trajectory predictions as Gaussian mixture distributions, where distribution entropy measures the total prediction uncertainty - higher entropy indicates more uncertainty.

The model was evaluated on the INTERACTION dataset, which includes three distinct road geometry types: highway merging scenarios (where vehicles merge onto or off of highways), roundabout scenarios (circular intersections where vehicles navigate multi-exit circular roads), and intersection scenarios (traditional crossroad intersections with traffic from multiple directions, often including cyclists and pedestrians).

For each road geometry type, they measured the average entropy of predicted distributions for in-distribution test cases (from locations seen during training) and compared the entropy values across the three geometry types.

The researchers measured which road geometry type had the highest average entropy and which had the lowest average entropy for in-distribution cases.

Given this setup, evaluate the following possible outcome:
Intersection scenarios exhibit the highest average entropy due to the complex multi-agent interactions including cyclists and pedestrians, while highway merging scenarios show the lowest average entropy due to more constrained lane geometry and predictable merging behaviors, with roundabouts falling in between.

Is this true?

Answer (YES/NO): YES